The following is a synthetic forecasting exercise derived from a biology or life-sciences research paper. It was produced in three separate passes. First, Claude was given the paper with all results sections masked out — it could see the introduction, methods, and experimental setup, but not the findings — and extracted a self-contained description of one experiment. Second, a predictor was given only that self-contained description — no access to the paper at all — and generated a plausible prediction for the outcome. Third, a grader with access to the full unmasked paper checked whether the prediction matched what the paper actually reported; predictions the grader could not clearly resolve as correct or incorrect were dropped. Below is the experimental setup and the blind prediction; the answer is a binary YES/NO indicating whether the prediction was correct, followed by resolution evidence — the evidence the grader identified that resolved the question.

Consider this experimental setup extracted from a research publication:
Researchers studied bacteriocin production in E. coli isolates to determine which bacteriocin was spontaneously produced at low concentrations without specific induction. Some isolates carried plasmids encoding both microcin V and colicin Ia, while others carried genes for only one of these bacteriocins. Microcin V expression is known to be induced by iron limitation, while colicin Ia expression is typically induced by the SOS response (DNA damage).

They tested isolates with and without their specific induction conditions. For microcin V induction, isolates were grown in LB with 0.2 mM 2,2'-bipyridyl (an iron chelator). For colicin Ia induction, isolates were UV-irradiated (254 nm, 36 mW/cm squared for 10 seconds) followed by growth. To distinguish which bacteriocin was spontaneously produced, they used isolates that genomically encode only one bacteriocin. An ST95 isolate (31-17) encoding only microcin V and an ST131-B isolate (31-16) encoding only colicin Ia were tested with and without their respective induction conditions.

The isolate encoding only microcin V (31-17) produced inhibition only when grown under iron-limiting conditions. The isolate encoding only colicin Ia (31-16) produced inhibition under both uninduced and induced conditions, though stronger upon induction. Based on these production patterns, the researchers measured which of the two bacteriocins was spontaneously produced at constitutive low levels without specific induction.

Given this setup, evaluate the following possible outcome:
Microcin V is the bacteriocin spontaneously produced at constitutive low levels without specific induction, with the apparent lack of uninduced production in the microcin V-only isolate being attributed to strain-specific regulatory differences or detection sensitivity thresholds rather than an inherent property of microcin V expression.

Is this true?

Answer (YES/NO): NO